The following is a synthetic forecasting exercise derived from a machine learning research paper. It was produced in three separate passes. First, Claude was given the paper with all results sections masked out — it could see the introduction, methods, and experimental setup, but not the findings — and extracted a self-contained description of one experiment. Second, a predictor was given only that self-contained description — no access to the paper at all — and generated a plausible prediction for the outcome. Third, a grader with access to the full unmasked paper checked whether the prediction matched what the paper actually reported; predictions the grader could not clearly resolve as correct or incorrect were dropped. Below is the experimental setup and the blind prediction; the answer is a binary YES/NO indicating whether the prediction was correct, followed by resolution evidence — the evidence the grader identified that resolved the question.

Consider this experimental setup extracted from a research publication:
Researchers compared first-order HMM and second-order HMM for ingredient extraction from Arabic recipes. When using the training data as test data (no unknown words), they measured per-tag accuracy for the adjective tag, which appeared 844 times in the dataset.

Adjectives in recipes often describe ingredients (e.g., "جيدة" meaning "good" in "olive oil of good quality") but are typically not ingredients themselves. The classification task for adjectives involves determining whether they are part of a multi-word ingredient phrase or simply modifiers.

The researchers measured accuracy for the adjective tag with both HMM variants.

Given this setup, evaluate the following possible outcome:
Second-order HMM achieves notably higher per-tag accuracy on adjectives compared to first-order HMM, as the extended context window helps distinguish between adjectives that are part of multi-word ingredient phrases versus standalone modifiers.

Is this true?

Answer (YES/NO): NO